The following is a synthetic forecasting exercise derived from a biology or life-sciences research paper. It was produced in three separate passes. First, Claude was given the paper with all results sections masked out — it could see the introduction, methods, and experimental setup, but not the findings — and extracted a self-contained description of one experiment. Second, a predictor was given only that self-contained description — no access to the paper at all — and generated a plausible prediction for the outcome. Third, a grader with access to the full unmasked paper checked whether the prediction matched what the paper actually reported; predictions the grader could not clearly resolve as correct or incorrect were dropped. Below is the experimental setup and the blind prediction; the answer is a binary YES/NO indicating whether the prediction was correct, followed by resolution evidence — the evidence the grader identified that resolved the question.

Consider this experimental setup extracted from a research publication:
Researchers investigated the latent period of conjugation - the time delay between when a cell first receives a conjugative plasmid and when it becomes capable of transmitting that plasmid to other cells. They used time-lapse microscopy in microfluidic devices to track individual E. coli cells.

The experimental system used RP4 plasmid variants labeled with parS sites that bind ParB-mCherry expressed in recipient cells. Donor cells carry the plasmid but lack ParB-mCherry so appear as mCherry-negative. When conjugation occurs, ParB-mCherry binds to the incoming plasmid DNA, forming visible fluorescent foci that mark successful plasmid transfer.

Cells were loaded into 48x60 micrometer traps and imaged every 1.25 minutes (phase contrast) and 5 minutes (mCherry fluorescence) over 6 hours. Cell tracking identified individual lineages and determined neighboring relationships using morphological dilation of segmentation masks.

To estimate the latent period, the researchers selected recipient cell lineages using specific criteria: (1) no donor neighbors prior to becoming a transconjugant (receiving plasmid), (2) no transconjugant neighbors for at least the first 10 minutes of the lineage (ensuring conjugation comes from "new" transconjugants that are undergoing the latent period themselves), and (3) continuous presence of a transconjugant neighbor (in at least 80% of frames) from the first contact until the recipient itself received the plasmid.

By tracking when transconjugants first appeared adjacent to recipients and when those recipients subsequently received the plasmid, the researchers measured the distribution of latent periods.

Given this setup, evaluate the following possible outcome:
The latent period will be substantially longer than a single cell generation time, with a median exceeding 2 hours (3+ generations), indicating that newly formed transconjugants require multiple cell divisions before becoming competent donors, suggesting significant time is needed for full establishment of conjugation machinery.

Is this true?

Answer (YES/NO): NO